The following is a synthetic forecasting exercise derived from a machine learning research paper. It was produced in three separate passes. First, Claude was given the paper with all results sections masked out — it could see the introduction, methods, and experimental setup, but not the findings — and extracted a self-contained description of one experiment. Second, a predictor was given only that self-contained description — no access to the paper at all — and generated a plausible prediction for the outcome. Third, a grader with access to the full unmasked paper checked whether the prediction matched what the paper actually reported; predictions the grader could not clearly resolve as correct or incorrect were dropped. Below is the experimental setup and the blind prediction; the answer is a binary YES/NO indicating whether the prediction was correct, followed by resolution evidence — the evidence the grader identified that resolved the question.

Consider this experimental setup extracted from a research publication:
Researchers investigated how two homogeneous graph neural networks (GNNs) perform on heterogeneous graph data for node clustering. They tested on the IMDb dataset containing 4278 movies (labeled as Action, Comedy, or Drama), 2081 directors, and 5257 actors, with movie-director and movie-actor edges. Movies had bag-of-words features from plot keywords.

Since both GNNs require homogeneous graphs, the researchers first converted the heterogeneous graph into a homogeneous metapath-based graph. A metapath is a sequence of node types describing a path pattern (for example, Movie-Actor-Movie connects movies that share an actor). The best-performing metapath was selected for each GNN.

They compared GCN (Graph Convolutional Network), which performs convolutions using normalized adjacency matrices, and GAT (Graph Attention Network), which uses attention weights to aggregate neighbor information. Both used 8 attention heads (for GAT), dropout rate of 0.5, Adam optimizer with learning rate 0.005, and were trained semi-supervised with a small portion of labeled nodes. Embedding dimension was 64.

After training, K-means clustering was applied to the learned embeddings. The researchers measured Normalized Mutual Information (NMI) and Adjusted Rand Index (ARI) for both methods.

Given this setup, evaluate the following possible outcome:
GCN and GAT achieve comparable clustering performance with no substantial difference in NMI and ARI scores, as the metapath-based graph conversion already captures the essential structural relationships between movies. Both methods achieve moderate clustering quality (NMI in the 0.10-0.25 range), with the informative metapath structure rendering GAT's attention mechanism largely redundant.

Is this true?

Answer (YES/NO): NO